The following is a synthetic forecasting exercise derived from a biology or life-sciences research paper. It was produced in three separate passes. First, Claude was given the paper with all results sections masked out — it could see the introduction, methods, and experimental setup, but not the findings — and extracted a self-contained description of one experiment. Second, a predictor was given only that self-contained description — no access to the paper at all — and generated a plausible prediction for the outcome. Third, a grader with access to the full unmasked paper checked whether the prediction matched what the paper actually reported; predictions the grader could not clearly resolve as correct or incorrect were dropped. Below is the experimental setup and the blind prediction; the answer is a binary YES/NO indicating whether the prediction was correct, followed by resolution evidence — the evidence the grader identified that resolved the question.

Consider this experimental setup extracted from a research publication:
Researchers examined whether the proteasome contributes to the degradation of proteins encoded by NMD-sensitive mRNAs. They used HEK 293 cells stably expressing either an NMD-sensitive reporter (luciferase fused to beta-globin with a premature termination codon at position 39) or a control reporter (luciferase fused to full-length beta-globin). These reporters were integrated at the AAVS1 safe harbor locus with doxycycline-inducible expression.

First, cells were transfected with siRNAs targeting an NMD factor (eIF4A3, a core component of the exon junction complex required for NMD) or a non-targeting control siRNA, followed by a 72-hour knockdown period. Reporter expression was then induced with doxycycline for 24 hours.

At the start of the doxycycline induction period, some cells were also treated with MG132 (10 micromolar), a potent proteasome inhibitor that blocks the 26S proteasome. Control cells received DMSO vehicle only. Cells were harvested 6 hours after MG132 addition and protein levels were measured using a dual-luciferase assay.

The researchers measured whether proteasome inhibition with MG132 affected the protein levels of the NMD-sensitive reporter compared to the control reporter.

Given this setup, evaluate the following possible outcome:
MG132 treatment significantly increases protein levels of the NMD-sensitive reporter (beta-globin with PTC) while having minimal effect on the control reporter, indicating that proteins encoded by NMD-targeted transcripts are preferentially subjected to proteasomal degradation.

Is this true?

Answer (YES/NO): NO